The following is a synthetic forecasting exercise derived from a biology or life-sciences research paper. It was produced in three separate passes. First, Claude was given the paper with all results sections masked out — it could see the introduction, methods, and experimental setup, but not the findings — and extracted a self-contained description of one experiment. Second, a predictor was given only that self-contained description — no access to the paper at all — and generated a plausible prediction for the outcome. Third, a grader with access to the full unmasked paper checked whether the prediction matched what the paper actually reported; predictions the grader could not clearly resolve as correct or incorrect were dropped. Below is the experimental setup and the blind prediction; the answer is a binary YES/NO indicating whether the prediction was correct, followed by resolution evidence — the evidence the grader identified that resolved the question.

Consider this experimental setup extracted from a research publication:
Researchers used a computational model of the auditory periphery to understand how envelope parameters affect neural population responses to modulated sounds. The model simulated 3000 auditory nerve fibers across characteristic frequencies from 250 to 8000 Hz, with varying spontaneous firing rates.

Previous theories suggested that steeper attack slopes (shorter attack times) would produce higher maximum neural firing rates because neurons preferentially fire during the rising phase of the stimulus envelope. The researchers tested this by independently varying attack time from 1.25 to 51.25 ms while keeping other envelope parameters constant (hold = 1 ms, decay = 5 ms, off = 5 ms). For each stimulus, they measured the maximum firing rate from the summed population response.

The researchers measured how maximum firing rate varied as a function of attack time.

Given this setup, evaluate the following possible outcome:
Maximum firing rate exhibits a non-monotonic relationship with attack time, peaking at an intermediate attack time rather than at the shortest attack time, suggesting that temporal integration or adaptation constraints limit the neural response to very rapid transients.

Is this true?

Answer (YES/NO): NO